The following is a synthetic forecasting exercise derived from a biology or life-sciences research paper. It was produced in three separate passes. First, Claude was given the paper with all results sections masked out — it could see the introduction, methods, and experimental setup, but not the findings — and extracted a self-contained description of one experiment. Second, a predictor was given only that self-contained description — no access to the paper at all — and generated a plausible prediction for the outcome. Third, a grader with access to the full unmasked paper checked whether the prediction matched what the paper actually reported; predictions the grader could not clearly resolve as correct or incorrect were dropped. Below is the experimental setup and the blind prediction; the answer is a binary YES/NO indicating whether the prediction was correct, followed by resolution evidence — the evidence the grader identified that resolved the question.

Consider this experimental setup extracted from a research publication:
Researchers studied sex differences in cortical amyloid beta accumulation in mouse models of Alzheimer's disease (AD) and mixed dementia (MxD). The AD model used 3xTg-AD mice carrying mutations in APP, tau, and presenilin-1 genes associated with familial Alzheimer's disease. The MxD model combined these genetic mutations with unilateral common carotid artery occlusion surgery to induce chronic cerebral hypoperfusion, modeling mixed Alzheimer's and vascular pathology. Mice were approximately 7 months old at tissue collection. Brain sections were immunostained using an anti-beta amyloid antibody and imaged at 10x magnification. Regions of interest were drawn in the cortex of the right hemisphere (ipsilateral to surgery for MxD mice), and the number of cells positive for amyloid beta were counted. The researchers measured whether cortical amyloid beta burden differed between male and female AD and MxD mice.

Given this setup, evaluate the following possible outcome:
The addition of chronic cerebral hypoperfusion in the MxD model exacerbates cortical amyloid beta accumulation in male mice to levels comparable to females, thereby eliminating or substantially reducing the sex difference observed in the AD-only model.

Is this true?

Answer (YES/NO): NO